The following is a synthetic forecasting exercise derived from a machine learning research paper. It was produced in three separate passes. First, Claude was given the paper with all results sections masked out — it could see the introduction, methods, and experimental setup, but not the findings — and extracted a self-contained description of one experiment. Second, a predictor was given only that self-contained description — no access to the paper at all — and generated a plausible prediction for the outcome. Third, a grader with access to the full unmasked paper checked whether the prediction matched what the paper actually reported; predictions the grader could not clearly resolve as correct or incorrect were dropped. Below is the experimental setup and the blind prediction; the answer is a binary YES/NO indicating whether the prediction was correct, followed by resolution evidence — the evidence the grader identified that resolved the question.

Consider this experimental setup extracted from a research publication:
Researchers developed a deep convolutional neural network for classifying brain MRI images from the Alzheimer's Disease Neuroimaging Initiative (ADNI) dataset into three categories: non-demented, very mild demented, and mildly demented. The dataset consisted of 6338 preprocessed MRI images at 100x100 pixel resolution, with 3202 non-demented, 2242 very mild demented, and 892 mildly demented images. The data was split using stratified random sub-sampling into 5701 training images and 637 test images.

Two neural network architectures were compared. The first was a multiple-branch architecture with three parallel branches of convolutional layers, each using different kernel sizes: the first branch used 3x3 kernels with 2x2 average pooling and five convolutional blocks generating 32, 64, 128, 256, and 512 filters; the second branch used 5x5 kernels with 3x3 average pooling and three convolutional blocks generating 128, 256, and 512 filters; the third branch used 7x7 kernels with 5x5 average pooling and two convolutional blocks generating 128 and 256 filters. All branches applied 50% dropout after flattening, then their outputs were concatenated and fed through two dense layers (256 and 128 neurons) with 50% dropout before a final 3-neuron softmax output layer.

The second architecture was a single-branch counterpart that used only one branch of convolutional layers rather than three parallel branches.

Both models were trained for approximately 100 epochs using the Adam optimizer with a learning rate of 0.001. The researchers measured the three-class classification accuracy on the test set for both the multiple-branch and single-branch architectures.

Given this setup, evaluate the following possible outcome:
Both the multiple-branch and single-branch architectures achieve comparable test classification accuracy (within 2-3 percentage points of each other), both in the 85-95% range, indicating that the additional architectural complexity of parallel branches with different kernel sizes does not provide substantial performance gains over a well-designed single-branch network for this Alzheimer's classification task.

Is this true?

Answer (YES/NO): NO